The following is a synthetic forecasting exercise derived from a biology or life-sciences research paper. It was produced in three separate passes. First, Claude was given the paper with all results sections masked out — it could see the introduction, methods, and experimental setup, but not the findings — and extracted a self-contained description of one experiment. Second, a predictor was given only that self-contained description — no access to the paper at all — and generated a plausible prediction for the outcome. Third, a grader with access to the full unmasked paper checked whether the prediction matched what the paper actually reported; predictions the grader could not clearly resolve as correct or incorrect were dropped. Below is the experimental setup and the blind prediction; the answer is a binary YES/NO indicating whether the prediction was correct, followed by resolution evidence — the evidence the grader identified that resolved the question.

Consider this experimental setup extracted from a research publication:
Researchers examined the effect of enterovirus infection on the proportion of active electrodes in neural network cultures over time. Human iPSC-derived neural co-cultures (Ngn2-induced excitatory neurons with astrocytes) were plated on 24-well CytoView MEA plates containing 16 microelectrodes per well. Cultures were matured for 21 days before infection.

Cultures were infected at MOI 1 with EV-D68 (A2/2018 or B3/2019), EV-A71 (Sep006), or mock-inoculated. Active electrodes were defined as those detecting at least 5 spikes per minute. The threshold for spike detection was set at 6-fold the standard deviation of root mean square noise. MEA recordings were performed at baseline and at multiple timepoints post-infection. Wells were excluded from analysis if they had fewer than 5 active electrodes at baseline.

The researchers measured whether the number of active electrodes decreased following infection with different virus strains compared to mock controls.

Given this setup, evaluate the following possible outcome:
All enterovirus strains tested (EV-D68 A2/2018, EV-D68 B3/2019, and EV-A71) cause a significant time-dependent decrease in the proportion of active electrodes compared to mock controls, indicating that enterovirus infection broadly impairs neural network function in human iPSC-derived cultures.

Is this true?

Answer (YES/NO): YES